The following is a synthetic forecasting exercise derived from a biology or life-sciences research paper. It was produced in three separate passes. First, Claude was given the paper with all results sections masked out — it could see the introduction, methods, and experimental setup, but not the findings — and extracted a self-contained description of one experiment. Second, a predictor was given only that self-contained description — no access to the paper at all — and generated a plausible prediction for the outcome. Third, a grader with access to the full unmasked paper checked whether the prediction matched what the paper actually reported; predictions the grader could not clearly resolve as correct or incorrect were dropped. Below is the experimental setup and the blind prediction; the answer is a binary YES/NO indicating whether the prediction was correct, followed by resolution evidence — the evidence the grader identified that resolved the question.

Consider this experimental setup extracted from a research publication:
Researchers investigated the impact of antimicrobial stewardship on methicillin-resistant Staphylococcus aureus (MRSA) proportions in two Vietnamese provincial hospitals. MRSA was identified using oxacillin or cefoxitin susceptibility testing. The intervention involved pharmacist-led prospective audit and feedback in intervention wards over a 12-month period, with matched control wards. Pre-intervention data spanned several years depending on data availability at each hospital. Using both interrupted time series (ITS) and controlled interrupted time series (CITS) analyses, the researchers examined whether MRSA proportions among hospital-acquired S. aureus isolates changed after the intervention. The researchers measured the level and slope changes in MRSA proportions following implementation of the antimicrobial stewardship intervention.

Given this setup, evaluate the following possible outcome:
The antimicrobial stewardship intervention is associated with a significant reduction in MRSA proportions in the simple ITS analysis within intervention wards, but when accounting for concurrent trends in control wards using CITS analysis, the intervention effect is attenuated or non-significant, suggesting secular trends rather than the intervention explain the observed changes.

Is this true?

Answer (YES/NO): NO